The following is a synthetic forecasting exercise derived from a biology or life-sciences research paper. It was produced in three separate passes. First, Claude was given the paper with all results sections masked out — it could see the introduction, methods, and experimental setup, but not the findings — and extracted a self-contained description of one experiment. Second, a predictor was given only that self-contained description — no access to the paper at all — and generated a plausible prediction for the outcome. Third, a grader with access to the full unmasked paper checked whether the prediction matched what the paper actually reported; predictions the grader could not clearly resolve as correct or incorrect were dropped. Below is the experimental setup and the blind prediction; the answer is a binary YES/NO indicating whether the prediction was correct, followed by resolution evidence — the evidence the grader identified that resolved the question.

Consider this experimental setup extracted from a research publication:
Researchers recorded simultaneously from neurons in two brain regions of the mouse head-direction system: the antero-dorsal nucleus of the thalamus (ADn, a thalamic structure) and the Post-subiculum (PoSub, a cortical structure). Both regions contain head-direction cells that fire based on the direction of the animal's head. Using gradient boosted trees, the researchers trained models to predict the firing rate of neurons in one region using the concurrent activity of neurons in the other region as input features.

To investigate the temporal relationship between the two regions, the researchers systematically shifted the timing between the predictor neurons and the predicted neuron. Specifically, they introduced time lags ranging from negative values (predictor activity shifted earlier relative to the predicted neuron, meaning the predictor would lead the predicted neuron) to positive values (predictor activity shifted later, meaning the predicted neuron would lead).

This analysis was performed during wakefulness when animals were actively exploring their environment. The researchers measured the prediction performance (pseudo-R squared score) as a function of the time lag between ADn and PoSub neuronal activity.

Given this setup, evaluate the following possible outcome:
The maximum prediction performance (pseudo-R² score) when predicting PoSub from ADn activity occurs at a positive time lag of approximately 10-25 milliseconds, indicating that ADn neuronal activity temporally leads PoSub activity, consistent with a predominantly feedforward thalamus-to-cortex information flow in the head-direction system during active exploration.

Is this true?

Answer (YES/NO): NO